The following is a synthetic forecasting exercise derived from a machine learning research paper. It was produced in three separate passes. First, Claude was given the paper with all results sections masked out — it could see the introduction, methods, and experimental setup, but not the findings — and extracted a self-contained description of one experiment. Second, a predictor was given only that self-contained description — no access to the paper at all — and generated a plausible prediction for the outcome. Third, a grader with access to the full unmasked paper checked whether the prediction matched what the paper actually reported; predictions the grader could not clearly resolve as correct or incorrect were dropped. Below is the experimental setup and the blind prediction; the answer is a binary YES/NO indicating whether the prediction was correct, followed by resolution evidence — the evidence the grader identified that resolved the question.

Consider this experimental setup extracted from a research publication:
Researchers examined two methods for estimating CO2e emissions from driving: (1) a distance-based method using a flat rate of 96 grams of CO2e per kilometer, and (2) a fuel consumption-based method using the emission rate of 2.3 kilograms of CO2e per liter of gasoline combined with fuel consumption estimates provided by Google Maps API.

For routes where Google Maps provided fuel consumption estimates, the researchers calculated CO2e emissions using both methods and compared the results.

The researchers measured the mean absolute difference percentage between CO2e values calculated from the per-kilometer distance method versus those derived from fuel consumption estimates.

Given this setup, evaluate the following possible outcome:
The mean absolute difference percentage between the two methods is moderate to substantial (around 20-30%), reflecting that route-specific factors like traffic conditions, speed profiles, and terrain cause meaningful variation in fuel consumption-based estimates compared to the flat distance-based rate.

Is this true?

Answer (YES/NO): NO